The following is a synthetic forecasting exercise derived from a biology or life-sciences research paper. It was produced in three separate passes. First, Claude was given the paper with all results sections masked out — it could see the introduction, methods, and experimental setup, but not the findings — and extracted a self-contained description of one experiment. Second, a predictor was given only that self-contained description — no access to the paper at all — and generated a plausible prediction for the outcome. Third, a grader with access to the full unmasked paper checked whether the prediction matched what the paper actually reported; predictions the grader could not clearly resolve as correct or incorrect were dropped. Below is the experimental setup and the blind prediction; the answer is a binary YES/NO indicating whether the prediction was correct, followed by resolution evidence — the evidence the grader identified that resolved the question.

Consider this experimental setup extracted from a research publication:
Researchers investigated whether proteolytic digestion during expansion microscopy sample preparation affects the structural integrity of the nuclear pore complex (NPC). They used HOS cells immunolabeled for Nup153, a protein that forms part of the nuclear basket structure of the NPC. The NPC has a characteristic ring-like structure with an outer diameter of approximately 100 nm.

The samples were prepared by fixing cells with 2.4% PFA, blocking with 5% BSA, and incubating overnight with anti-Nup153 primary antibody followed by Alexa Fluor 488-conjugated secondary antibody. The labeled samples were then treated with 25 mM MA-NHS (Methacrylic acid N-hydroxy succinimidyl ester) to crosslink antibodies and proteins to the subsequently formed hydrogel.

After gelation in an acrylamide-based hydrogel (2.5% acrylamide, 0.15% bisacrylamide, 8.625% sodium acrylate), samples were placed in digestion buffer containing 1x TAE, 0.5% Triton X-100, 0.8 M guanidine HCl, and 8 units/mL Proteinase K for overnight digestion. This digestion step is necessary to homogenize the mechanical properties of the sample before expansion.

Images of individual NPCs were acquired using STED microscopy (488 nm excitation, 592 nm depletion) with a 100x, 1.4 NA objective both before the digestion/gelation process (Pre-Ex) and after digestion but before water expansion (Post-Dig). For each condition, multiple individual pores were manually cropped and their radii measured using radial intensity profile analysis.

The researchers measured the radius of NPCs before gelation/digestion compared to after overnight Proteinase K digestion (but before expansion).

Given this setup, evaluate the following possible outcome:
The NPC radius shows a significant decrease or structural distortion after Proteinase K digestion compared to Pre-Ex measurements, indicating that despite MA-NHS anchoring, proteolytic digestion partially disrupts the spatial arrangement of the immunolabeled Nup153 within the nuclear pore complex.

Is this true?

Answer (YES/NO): NO